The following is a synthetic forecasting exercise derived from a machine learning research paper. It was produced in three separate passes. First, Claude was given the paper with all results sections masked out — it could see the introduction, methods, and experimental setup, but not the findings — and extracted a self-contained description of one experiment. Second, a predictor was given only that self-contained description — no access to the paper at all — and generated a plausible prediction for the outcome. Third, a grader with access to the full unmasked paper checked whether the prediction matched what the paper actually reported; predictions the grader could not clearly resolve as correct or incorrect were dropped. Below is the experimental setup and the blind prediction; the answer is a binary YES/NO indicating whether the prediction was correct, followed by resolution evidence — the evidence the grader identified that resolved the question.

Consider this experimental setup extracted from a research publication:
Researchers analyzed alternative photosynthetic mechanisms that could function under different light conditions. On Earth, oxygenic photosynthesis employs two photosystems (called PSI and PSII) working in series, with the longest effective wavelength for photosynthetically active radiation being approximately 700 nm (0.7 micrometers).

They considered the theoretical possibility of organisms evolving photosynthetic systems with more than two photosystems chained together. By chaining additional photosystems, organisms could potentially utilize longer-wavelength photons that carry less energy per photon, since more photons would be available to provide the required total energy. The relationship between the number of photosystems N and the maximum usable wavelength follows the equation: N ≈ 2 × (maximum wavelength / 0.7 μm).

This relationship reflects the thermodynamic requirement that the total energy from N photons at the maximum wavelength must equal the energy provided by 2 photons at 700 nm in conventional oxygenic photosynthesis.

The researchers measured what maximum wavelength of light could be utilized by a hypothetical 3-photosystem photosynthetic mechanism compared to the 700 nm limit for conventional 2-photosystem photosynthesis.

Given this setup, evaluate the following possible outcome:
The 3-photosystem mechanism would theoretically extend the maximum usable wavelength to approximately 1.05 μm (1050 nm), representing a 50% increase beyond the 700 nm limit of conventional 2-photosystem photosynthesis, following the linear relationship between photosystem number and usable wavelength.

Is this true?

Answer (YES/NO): YES